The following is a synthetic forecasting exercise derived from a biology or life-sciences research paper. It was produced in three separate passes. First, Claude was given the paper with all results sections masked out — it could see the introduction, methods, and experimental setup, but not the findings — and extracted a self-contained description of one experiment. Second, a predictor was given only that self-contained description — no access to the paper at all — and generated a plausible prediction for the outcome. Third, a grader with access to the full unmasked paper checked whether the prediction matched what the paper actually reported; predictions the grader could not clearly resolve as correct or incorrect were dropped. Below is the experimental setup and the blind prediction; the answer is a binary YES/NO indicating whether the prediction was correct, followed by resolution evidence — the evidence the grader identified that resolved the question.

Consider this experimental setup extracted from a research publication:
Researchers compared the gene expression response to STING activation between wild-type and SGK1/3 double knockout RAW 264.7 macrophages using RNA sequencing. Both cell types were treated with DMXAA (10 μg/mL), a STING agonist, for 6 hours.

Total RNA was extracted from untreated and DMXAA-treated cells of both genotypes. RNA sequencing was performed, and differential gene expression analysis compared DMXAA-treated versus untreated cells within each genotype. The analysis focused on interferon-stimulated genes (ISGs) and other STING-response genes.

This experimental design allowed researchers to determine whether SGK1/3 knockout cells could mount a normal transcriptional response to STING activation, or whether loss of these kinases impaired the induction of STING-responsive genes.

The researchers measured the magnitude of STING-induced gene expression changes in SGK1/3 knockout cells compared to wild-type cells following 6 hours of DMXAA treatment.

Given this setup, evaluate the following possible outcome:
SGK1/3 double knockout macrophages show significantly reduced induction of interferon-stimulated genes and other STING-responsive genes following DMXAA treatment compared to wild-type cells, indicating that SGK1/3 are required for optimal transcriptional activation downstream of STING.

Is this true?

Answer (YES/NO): YES